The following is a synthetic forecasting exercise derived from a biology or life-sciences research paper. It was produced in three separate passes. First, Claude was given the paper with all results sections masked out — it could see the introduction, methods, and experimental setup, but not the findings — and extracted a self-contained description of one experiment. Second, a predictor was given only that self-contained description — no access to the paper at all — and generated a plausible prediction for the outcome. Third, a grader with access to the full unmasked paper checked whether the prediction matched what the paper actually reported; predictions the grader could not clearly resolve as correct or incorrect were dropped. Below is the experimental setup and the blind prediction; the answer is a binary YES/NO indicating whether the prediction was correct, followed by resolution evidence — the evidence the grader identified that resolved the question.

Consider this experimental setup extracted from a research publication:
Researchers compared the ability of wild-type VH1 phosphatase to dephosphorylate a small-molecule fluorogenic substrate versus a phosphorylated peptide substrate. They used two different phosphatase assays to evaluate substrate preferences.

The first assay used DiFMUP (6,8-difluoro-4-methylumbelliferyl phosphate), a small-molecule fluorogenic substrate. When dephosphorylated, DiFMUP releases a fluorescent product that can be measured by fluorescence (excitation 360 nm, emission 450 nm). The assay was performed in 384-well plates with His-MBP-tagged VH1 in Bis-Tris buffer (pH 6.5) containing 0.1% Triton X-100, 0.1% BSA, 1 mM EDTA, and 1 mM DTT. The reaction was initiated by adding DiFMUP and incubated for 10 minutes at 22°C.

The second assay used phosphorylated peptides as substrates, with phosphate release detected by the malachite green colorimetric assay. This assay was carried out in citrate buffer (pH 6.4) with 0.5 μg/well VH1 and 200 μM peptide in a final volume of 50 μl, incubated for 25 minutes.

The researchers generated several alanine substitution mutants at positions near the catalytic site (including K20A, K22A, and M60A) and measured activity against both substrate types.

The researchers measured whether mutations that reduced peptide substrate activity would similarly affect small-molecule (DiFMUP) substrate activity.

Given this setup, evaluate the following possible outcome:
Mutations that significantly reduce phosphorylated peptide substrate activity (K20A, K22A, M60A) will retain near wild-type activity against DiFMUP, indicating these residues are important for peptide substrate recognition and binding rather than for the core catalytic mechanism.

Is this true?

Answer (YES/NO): NO